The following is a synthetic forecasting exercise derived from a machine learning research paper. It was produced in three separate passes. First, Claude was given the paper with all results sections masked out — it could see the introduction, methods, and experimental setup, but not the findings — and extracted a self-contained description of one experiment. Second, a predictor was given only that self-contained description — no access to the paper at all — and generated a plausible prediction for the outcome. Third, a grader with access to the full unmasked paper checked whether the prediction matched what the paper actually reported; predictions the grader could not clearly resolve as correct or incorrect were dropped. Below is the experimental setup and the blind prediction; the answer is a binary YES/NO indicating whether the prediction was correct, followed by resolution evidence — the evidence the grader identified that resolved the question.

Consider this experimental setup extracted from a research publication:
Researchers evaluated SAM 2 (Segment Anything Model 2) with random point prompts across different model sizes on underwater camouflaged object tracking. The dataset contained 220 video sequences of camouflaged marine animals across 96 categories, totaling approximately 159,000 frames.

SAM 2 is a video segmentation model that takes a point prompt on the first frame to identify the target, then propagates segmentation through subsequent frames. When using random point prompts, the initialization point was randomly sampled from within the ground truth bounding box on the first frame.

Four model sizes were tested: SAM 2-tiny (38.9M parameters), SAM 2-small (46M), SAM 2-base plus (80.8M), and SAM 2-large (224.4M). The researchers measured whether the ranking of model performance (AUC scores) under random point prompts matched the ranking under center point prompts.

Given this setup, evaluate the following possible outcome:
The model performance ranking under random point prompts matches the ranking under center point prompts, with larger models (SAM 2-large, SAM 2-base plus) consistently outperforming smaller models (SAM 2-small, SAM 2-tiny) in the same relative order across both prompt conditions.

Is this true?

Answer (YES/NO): YES